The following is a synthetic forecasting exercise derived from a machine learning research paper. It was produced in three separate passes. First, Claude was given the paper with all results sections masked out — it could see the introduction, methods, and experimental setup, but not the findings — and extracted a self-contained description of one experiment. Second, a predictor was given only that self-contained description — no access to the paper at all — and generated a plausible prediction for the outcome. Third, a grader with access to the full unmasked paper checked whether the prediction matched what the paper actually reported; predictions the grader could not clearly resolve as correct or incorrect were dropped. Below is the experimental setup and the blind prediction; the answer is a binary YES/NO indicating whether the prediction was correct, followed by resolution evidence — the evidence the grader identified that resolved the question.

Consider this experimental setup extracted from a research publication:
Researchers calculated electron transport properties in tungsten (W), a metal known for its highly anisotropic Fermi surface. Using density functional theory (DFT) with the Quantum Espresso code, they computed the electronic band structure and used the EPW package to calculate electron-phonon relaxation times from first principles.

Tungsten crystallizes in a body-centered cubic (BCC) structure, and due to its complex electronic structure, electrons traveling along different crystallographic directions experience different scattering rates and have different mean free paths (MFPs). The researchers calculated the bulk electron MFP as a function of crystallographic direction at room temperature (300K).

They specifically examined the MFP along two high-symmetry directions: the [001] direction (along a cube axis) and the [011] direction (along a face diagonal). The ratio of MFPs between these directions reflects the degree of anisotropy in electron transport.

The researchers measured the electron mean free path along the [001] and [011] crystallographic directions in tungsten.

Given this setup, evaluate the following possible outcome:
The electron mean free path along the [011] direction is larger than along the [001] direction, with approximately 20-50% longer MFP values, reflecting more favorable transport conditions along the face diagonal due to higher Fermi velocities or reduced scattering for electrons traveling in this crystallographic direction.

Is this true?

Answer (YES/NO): NO